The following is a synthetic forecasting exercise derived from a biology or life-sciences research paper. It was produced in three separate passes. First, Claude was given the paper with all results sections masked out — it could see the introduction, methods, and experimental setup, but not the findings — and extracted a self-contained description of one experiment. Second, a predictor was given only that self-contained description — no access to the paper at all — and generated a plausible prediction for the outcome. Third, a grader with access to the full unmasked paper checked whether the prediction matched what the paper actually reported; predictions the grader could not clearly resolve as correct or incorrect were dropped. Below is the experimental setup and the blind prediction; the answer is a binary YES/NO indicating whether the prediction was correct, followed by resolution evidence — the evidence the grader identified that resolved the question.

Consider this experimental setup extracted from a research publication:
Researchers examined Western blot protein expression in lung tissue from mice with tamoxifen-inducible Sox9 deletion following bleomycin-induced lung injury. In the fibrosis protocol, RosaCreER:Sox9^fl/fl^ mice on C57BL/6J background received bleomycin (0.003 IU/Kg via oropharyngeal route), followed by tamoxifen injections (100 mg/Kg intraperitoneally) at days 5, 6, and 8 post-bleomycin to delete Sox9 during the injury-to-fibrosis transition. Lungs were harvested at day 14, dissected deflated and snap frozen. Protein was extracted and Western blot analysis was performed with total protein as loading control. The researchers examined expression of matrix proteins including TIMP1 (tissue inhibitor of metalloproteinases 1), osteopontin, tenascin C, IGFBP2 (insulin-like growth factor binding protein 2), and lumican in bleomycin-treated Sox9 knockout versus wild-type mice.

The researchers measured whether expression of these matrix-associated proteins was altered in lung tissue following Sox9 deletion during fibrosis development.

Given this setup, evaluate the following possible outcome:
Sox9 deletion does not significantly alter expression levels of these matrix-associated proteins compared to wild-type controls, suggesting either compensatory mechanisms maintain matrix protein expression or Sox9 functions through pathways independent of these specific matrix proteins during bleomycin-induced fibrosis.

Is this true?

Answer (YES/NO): NO